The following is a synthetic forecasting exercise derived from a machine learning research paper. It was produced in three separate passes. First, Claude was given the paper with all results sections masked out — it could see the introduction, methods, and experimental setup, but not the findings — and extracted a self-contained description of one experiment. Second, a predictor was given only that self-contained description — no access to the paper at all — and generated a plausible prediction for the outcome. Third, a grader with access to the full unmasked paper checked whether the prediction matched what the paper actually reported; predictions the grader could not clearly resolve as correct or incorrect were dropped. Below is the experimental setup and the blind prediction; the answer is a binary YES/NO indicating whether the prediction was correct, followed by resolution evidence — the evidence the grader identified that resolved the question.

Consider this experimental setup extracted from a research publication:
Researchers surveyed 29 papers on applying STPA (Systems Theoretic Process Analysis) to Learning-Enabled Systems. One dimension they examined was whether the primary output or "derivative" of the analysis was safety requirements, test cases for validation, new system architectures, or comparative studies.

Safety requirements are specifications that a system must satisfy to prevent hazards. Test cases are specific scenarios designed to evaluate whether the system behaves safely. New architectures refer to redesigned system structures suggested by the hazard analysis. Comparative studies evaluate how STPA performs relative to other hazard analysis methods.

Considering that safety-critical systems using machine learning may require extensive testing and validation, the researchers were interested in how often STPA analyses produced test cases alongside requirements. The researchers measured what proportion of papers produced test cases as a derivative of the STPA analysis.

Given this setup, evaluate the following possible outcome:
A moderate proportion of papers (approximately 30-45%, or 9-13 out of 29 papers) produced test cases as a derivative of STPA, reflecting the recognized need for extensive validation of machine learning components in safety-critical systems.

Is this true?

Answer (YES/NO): NO